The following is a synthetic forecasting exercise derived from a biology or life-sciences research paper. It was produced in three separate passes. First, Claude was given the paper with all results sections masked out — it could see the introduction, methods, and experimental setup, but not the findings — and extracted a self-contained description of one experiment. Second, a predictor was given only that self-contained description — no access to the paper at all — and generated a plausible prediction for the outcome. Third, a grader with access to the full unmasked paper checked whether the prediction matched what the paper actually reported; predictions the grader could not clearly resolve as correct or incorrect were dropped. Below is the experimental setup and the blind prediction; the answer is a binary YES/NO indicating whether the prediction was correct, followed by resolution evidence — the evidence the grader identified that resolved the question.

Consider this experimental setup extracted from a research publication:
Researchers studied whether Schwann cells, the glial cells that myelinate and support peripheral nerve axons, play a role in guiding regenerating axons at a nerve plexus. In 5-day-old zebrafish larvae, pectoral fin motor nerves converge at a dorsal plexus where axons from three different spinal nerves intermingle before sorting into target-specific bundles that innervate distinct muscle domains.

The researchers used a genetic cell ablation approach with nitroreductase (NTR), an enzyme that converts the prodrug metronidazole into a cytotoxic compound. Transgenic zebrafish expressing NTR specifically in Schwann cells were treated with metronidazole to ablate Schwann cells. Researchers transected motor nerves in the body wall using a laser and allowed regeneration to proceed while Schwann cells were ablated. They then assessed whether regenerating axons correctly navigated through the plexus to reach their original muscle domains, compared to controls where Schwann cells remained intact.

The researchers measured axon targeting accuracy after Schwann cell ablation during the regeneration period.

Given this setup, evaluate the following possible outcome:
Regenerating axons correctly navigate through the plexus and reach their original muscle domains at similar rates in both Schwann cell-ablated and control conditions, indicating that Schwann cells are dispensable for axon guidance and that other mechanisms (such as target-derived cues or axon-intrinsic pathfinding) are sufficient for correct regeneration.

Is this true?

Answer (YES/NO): NO